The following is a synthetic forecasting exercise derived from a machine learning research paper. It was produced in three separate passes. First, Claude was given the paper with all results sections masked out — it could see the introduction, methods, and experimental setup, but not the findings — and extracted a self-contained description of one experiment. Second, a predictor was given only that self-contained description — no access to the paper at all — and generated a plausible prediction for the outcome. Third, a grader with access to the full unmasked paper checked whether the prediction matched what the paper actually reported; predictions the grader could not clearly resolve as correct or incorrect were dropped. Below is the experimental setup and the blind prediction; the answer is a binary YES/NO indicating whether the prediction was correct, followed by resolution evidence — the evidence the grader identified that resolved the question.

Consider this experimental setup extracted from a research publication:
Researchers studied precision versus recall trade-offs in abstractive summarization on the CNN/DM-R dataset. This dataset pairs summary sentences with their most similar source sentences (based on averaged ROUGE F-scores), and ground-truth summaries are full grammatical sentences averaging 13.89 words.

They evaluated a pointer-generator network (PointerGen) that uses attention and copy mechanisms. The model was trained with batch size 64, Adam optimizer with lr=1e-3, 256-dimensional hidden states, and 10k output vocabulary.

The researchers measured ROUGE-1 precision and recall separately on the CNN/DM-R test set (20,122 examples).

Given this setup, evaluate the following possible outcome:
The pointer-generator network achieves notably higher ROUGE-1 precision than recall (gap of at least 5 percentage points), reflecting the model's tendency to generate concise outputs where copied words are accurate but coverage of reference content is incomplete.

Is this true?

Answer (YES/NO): NO